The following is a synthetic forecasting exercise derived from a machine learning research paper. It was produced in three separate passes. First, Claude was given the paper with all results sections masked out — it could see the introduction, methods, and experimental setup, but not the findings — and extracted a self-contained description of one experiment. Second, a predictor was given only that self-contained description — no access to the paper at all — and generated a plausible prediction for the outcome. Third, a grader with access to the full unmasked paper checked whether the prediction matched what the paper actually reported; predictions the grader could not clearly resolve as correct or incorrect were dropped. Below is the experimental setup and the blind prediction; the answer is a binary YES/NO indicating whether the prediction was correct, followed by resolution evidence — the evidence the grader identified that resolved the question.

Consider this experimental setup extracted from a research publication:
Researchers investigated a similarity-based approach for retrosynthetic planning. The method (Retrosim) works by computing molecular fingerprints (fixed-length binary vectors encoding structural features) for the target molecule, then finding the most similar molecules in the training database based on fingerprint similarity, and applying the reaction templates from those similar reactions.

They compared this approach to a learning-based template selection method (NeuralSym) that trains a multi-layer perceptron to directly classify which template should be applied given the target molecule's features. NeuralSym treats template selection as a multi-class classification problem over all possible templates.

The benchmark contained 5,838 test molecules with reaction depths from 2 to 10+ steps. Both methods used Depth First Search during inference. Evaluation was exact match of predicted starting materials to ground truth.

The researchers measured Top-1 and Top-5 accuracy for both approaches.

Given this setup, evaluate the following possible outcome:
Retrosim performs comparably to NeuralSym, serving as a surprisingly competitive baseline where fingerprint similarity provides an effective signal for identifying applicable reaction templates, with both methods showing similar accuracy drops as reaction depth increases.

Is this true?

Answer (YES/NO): NO